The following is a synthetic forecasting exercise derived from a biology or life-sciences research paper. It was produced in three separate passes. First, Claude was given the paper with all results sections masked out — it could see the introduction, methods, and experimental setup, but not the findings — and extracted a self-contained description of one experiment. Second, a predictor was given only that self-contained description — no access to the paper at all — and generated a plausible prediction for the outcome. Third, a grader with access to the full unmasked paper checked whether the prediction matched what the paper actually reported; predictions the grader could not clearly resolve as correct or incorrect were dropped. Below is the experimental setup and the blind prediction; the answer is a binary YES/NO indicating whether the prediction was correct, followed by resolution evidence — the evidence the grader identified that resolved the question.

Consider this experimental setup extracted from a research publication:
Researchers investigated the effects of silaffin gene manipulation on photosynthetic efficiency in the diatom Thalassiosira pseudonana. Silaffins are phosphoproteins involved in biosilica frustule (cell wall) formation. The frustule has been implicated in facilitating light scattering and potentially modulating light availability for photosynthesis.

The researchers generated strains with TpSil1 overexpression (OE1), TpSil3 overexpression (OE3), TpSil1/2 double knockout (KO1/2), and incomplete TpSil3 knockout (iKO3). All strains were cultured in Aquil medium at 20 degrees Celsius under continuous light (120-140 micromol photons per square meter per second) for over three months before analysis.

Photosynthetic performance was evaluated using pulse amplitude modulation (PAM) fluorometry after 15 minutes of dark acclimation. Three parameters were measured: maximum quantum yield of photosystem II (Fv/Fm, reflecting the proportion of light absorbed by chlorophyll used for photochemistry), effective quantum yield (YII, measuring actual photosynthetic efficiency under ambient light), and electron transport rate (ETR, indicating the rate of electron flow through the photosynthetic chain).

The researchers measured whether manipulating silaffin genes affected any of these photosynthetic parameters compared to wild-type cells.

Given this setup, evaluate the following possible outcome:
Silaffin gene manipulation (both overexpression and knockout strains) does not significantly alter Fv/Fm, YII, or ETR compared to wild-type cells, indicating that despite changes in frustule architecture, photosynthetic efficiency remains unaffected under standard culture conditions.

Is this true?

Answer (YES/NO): NO